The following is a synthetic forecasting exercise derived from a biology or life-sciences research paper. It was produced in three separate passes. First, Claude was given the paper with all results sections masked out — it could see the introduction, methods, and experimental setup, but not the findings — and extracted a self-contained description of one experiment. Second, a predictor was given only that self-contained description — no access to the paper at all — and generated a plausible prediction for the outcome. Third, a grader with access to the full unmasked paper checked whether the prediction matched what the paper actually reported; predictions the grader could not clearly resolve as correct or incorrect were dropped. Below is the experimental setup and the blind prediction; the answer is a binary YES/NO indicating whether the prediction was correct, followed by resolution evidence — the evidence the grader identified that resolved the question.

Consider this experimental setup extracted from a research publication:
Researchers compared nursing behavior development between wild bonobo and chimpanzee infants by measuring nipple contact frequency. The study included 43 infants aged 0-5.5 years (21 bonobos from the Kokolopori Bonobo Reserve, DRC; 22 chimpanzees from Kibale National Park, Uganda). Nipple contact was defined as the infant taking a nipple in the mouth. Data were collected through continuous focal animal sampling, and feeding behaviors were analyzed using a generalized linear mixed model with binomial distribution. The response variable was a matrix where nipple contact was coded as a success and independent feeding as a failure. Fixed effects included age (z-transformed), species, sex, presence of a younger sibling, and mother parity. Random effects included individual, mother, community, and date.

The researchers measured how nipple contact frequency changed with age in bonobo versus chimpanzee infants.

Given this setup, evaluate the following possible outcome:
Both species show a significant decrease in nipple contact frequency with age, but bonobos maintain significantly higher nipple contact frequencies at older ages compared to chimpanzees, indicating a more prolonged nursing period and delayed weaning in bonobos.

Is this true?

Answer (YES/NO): NO